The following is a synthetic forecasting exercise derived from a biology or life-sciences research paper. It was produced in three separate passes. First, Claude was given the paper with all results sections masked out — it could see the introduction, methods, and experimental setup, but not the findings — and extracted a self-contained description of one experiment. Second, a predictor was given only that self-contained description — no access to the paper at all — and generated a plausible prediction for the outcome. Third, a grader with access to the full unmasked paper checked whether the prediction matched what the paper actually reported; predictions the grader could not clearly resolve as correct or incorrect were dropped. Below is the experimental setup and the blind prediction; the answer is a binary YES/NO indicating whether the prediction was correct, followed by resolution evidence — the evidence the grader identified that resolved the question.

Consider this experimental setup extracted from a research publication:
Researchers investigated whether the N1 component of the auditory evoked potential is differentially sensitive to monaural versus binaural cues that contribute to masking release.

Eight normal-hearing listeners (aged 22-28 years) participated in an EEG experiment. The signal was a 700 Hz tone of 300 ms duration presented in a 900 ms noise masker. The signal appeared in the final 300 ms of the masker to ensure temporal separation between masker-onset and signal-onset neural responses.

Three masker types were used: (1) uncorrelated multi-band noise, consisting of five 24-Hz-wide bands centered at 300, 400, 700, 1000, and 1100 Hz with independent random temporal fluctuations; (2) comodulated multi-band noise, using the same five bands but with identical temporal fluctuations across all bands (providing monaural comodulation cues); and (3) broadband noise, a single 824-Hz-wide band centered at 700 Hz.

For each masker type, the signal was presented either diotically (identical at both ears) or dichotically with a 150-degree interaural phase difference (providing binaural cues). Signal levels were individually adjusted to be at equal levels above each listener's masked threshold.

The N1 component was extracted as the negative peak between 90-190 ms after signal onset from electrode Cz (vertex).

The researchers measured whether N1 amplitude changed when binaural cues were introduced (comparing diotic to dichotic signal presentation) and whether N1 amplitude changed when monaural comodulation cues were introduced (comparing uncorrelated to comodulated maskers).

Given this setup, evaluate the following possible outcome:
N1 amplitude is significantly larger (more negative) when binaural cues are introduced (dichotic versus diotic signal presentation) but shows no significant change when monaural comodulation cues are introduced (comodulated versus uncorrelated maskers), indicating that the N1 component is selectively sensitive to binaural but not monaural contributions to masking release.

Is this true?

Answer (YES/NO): NO